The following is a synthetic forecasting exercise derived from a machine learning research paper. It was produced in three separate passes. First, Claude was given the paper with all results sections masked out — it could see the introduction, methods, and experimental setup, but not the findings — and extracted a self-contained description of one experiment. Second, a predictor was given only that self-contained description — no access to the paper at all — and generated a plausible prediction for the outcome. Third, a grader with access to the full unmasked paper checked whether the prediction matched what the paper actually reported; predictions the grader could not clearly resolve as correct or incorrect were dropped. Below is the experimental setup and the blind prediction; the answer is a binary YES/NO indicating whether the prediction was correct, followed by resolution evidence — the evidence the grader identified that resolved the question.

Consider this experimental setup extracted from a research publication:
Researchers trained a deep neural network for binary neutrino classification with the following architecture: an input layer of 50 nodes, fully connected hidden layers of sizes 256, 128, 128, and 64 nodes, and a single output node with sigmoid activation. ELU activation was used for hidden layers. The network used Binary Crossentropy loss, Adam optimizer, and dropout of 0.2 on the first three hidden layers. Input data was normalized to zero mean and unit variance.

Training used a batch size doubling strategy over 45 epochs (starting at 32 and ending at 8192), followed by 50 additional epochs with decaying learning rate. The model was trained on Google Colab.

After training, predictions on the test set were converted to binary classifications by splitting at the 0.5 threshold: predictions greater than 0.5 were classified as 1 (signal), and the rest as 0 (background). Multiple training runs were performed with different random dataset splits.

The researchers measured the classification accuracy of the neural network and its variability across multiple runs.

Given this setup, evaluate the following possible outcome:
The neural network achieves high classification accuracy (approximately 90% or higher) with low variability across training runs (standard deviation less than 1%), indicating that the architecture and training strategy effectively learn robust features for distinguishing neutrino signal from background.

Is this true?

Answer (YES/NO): YES